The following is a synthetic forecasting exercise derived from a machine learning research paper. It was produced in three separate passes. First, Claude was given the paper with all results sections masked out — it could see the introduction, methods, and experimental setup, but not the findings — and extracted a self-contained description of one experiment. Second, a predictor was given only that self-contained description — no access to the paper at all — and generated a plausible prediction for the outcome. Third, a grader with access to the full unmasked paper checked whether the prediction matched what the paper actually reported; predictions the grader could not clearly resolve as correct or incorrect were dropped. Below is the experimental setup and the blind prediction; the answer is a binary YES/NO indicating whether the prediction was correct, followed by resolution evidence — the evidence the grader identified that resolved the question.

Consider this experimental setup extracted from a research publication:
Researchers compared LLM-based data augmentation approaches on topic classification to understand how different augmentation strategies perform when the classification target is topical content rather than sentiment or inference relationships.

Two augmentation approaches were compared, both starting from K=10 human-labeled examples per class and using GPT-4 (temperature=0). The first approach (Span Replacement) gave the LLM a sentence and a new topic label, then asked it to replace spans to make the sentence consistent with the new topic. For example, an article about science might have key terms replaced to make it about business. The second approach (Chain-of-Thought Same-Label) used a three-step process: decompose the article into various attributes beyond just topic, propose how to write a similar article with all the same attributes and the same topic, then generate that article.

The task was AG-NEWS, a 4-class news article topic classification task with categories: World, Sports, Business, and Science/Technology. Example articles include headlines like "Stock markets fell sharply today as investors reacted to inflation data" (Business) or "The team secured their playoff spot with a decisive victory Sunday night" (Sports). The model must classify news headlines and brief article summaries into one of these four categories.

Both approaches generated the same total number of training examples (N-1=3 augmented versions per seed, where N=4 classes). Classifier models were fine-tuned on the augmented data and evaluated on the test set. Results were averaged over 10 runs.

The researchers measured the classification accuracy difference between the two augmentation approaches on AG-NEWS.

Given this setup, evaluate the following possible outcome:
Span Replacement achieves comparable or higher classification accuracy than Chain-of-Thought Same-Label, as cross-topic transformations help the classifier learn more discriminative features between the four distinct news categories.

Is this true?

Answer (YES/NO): NO